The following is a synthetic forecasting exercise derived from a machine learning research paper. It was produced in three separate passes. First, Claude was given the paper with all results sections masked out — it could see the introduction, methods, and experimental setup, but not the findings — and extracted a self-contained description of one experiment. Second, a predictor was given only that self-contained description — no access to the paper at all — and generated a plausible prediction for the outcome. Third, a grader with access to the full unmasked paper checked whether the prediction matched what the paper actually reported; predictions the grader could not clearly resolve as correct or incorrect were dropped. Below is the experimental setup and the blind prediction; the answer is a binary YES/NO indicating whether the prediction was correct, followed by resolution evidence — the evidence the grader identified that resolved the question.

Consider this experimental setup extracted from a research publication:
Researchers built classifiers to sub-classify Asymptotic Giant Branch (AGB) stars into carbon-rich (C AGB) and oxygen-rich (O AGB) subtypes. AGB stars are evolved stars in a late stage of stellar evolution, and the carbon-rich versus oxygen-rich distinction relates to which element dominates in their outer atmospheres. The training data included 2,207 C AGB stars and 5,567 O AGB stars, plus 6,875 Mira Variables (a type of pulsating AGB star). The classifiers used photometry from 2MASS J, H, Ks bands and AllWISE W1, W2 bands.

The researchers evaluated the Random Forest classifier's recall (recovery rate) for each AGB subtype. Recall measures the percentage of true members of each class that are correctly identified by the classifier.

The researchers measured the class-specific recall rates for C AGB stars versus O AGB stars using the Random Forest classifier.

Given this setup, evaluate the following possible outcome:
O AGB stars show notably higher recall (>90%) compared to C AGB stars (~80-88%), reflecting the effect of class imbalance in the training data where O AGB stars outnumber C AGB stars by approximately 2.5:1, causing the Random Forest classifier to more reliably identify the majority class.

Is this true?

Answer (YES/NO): NO